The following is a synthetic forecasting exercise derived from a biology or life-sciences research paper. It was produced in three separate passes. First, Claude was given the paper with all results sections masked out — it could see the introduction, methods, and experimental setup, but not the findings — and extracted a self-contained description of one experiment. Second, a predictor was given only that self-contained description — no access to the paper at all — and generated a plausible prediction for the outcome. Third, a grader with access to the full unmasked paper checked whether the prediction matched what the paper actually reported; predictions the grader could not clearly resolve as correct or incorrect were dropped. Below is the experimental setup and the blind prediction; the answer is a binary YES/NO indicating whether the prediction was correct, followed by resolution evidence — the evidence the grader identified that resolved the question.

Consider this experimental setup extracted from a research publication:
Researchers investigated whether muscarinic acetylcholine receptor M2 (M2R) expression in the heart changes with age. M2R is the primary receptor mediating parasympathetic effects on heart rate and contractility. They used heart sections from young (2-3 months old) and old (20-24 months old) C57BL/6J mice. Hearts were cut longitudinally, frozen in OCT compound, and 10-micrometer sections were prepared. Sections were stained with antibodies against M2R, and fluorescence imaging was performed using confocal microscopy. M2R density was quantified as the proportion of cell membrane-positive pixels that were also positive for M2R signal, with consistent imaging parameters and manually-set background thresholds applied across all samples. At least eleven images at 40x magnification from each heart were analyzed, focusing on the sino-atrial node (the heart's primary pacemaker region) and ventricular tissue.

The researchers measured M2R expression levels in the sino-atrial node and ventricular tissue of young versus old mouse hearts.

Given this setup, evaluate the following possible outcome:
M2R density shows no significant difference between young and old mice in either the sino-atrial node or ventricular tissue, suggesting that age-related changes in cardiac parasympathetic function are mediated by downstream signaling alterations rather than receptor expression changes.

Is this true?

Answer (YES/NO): NO